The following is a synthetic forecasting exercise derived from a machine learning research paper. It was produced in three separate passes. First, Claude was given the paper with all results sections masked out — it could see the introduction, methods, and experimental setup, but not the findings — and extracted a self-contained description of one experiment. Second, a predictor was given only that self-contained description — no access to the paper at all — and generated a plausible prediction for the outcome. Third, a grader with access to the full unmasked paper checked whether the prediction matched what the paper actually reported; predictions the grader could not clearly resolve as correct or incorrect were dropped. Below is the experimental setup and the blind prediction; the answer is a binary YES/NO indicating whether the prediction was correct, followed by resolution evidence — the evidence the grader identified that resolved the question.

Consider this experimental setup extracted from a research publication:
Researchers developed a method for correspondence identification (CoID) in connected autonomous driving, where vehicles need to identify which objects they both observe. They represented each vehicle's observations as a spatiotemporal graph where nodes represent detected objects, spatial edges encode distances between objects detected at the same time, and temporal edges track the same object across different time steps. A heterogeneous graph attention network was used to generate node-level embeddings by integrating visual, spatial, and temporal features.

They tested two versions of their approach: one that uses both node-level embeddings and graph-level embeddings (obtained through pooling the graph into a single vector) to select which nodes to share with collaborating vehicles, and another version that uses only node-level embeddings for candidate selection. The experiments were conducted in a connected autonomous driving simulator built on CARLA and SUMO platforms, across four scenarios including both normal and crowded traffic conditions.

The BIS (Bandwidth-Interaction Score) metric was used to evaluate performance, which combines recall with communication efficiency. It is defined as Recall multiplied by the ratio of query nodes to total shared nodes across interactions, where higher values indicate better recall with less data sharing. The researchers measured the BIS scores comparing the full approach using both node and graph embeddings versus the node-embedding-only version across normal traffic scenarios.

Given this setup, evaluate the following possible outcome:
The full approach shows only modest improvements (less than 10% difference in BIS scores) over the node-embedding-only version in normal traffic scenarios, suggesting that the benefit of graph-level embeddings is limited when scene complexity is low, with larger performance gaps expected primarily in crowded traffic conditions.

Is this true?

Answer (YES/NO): YES